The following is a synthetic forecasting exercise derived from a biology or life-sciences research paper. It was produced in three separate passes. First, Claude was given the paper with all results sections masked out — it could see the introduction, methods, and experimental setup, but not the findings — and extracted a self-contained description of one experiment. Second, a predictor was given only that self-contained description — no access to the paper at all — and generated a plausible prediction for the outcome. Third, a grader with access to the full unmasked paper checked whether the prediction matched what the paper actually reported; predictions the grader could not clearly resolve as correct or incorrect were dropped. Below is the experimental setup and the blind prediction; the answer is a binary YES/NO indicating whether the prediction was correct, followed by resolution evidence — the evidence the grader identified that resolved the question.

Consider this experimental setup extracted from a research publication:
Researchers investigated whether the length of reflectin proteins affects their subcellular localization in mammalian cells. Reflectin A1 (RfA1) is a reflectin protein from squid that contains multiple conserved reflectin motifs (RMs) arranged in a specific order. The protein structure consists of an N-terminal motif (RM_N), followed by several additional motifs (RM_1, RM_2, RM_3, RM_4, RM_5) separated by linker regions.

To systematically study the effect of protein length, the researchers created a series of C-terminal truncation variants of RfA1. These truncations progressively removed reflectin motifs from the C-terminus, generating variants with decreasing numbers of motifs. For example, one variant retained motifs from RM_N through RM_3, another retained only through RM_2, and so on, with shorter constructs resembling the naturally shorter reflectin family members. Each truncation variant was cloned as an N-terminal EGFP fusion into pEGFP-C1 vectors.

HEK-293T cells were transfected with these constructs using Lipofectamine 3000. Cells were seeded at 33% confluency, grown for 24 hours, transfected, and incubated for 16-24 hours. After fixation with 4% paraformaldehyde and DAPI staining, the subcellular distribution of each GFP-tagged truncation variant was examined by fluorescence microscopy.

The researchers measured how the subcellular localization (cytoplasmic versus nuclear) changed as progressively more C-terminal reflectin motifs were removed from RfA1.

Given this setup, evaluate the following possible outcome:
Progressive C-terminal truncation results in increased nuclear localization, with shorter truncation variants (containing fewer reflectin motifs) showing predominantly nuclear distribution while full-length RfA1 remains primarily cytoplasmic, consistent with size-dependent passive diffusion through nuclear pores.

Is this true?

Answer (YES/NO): YES